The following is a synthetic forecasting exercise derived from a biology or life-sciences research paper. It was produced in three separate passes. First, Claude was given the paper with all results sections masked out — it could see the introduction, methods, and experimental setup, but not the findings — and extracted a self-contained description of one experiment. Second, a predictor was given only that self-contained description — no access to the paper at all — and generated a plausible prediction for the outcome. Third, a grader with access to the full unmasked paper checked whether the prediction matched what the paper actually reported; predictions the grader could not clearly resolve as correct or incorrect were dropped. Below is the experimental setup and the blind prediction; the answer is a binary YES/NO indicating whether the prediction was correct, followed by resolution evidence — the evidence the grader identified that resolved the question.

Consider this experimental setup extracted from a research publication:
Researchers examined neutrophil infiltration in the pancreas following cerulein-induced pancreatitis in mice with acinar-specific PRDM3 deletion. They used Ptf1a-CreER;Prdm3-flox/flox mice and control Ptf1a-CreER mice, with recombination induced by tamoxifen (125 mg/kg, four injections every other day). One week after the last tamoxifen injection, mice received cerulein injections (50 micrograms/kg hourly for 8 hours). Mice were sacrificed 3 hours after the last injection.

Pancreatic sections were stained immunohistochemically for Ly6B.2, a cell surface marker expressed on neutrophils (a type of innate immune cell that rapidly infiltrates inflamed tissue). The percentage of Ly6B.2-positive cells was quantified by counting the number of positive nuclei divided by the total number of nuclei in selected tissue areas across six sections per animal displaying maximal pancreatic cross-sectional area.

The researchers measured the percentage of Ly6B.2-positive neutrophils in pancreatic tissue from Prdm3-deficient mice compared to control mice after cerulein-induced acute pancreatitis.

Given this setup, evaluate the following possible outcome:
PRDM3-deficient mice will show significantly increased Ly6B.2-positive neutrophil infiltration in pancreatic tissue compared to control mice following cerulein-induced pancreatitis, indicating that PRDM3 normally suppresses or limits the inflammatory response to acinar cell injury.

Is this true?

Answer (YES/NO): YES